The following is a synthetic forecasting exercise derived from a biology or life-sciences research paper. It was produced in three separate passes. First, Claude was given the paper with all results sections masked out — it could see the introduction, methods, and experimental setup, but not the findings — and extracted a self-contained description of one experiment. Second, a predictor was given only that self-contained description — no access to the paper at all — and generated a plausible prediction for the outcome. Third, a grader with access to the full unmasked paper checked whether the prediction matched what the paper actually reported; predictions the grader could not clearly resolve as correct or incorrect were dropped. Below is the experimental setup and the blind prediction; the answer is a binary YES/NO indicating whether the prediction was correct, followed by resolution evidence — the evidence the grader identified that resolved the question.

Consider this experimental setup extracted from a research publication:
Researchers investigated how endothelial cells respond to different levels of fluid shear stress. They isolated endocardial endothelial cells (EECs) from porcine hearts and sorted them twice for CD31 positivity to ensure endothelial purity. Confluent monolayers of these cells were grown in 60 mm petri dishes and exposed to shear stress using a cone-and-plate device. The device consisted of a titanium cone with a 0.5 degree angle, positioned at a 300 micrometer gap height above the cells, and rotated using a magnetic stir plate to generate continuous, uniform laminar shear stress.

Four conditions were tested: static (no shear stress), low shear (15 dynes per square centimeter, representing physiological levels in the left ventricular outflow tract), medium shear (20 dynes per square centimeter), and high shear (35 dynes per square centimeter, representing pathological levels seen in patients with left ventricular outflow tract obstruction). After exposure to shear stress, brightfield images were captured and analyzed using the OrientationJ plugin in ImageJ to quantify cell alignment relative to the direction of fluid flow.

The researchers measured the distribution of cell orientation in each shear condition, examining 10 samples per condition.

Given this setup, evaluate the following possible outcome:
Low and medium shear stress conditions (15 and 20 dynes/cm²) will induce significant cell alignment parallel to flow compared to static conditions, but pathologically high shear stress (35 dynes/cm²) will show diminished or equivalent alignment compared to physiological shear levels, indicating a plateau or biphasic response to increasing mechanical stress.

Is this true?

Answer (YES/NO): YES